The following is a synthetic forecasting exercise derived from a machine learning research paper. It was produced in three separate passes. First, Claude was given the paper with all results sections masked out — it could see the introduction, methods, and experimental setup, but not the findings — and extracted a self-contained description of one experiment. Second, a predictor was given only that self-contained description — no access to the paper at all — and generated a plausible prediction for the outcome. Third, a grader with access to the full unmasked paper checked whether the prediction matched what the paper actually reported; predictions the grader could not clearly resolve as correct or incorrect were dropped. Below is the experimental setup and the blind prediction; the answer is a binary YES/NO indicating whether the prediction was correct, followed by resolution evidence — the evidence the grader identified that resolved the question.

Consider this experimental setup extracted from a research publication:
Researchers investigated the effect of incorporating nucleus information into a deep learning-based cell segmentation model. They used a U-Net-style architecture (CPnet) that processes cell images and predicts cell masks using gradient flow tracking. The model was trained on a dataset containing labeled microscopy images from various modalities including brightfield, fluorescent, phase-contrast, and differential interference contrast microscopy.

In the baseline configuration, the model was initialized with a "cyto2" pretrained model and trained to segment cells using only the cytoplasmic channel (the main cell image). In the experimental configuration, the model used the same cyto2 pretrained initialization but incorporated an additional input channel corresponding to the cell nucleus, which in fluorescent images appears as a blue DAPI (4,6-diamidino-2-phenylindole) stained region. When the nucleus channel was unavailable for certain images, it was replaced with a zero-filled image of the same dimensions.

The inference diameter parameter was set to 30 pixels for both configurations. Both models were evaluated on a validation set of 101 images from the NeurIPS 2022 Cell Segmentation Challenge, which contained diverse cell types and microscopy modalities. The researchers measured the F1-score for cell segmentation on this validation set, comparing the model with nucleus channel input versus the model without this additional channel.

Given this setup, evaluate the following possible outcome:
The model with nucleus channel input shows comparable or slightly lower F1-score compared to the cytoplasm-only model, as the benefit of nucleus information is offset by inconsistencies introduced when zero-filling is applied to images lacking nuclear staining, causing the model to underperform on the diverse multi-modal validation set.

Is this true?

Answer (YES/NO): NO